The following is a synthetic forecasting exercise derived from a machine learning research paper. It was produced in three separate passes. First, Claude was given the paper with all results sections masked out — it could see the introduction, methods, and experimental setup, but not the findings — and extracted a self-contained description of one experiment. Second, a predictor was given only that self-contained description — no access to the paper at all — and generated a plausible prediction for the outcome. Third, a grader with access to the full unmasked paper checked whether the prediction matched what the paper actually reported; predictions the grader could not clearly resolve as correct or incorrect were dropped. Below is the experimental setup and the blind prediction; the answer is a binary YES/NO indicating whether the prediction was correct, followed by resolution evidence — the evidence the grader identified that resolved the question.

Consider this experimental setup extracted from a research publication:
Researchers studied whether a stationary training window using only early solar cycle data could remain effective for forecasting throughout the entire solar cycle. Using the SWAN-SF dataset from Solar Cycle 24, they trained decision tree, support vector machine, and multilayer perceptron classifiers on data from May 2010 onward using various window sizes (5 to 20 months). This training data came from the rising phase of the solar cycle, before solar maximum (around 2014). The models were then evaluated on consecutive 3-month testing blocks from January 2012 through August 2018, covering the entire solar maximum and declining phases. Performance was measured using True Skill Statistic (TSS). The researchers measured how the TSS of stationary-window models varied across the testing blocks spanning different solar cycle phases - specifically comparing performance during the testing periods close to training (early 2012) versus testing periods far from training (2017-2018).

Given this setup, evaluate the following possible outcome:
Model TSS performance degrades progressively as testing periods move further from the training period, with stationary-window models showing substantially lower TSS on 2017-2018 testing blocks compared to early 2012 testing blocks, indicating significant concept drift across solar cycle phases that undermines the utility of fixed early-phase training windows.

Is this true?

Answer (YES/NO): NO